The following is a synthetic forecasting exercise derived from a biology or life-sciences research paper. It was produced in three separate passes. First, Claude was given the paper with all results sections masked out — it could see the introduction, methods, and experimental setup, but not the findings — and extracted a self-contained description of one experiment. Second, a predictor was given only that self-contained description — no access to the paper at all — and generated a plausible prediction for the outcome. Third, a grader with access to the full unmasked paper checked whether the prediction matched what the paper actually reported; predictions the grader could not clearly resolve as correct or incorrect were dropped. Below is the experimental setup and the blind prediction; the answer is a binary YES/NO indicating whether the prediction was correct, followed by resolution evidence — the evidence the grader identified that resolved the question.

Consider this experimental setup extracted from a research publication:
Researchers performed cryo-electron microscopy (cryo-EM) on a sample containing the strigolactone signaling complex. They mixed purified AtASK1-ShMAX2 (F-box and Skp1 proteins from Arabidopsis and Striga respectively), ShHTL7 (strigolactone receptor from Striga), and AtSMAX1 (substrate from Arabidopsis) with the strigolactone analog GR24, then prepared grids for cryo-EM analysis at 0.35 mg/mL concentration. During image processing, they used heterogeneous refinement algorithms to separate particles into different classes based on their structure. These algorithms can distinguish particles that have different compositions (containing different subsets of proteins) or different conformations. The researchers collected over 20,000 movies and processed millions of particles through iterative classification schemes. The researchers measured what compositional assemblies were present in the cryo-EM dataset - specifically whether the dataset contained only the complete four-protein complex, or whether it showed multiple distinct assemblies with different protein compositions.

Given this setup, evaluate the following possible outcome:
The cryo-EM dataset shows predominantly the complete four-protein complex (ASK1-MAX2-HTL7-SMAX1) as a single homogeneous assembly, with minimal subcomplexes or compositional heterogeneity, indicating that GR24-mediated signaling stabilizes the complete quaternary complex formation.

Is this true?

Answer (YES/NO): NO